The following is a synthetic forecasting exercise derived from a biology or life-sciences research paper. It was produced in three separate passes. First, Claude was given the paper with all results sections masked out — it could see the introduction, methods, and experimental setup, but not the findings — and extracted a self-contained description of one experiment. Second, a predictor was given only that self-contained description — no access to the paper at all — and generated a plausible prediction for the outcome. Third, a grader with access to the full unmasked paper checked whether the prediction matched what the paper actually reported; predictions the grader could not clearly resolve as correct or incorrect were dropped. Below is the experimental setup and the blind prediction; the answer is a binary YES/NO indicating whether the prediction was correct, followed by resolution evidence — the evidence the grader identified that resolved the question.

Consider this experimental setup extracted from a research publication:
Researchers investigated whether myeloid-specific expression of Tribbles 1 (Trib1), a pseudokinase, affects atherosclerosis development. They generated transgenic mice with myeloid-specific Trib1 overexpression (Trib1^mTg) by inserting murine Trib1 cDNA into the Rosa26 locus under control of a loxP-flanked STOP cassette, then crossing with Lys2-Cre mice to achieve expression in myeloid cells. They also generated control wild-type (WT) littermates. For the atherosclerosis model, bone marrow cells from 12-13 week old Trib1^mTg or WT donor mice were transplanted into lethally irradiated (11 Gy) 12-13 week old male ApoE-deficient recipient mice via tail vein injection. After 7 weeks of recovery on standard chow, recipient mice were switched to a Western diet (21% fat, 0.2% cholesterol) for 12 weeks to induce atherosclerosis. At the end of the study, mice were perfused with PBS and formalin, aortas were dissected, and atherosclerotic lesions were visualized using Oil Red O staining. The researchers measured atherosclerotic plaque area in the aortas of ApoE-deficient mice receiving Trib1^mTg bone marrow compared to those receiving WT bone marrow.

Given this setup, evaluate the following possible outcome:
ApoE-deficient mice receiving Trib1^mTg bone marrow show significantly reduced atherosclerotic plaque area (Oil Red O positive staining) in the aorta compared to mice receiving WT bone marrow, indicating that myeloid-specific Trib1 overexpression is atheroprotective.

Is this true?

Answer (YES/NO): NO